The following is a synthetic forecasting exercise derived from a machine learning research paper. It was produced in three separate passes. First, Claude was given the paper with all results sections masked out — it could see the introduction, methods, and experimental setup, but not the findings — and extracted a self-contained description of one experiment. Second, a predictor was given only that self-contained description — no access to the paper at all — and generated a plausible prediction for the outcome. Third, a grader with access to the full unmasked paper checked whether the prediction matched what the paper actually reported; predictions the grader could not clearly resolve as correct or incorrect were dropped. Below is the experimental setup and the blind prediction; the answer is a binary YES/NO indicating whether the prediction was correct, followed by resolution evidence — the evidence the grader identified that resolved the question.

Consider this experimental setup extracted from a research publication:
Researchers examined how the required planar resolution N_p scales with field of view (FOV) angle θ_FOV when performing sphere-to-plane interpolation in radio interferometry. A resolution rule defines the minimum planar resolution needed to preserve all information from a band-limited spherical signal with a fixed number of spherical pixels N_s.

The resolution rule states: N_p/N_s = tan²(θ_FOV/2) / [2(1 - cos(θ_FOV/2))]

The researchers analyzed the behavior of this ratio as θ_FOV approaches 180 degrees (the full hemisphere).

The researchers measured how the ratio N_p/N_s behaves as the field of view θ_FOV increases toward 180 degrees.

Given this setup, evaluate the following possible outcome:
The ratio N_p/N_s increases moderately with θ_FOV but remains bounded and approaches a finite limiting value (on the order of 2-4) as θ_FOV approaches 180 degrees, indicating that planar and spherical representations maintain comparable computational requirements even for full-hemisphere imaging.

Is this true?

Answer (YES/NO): NO